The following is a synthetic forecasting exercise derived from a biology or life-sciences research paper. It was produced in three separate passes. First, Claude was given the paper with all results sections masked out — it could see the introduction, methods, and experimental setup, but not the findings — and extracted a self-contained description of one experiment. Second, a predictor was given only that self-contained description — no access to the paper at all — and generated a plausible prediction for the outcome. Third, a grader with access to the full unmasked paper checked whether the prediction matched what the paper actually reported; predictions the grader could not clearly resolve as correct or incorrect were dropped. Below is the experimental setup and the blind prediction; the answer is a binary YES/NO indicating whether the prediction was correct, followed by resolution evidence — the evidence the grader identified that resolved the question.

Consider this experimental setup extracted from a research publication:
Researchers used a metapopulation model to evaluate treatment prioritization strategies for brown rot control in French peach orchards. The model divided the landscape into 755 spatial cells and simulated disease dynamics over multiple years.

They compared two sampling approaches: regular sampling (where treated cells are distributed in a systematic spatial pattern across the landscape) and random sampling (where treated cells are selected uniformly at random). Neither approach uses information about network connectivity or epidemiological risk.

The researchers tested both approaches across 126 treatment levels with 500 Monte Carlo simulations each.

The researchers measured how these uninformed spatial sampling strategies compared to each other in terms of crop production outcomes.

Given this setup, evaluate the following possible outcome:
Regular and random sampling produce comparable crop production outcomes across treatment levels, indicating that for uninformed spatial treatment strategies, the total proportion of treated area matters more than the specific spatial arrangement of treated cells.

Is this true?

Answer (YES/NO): YES